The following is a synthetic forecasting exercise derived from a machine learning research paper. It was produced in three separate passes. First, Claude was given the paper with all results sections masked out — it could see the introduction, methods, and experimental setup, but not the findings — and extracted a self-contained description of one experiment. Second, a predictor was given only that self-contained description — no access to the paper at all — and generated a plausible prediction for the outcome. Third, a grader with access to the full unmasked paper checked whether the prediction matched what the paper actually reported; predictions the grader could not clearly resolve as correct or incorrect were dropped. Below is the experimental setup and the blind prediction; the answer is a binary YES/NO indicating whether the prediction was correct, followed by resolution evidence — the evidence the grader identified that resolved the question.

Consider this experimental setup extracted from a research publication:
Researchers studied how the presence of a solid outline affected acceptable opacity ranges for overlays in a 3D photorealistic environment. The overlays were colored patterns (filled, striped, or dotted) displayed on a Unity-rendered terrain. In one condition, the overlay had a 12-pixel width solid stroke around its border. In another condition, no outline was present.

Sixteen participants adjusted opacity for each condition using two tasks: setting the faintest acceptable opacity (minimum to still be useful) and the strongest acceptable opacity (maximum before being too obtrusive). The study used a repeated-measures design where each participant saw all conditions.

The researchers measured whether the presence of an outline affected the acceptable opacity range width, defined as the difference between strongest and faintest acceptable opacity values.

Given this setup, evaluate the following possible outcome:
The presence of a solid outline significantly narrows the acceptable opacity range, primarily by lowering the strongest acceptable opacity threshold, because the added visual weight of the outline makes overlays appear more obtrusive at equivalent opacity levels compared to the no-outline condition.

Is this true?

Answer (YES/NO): NO